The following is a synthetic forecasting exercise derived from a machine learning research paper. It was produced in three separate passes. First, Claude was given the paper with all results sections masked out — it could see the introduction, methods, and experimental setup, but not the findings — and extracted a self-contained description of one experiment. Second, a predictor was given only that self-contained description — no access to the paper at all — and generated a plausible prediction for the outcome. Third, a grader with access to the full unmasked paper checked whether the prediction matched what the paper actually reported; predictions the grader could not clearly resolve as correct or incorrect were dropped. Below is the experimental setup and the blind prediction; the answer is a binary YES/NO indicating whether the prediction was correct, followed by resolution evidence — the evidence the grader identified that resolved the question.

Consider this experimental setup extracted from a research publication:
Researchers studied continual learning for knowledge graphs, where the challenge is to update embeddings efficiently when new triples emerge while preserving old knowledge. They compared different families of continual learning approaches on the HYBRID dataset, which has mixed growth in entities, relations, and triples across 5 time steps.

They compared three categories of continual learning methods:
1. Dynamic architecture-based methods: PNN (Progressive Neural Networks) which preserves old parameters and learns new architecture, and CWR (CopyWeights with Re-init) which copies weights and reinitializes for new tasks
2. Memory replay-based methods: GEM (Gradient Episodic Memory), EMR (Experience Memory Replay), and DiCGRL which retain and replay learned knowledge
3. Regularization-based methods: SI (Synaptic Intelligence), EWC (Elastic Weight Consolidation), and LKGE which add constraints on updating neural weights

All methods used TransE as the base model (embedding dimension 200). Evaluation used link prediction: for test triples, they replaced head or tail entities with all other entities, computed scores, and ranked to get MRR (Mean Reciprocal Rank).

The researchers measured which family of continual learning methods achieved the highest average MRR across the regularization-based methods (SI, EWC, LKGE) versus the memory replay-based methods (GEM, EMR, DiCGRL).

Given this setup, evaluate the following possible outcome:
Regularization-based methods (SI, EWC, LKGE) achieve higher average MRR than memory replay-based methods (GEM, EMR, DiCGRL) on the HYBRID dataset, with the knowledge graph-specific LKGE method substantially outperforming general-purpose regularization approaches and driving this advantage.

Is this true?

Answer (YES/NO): NO